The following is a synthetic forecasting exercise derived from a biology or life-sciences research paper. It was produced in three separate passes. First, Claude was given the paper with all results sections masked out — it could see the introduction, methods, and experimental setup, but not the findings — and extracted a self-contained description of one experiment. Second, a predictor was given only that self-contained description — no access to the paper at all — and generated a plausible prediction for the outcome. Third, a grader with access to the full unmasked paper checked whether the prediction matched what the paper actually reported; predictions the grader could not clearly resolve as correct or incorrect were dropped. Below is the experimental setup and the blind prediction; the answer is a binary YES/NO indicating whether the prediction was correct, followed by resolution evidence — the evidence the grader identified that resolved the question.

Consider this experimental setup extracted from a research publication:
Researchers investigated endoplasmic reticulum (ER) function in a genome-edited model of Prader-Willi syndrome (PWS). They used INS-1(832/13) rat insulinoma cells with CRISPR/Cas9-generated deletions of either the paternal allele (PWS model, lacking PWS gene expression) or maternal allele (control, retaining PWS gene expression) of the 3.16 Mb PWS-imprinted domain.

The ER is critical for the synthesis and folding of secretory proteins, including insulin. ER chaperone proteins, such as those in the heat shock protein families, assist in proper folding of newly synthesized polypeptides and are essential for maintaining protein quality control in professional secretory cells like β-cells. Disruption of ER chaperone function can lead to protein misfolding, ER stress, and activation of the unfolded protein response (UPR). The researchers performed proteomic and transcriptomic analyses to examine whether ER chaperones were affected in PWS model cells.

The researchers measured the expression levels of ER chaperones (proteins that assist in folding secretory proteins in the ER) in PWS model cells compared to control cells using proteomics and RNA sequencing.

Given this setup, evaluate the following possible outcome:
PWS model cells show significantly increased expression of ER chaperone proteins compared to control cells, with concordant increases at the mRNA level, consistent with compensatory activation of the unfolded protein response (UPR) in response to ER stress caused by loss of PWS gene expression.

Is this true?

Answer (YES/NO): NO